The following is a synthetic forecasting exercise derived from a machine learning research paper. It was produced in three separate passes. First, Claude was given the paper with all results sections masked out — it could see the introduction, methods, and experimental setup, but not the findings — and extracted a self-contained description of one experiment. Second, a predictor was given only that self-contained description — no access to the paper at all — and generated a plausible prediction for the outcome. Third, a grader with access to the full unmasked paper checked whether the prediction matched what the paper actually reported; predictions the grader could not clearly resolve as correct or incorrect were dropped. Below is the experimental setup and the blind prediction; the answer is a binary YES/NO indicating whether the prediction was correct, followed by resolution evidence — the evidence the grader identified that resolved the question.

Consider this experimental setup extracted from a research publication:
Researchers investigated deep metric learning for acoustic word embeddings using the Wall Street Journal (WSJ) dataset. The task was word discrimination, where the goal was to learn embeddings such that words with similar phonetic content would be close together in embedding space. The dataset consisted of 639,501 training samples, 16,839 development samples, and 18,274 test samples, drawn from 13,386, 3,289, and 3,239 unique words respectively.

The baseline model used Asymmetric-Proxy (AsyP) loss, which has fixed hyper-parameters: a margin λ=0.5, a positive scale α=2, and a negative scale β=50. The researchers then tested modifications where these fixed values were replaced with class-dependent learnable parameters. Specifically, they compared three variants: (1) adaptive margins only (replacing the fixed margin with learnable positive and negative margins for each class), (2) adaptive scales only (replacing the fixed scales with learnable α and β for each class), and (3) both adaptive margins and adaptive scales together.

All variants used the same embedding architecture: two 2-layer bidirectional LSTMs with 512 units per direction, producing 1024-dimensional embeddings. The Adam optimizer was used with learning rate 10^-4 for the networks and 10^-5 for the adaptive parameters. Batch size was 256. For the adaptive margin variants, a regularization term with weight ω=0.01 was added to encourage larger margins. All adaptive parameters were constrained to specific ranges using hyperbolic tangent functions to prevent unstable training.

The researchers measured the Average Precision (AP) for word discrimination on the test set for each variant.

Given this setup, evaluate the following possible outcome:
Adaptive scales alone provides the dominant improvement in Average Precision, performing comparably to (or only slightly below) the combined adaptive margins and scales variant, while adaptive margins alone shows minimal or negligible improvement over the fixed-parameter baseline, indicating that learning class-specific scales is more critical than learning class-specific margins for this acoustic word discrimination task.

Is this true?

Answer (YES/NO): NO